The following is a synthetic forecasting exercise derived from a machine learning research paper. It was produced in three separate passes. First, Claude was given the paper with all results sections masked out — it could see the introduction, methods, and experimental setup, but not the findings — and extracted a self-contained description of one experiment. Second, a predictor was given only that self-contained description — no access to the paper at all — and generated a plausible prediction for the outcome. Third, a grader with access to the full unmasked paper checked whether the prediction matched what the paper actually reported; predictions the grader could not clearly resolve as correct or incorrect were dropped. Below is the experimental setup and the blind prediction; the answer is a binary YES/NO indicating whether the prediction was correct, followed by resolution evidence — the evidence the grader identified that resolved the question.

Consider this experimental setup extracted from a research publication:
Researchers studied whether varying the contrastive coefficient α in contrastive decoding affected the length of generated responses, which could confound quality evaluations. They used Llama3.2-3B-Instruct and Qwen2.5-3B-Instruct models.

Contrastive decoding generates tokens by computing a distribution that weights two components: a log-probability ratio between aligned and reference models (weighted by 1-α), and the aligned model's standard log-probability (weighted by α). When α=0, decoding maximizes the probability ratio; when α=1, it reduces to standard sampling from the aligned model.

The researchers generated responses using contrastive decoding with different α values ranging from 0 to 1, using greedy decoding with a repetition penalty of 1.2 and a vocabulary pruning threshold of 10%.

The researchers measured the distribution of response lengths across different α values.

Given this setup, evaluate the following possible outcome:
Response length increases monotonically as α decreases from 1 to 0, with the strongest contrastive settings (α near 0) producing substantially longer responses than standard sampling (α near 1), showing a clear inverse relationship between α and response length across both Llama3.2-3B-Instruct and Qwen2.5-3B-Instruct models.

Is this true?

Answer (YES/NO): NO